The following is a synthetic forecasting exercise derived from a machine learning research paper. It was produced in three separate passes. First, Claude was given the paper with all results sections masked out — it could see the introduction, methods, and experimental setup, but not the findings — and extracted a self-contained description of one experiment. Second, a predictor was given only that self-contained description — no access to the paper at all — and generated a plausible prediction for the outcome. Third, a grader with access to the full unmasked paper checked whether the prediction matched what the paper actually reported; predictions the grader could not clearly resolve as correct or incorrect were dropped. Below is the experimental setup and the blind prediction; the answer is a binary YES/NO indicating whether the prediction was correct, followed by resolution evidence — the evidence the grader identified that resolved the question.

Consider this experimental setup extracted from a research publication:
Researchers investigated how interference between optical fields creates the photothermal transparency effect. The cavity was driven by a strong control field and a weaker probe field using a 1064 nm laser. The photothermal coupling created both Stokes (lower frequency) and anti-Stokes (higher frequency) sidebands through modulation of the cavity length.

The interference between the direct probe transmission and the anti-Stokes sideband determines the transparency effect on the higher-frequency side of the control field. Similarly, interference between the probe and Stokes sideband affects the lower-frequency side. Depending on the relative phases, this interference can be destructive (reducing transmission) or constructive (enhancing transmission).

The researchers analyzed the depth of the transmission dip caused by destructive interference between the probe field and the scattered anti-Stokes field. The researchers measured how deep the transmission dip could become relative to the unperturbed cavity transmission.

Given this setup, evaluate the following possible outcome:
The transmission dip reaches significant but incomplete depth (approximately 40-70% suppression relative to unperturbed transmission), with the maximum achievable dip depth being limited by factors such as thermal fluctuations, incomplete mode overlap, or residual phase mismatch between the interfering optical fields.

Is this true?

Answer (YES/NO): NO